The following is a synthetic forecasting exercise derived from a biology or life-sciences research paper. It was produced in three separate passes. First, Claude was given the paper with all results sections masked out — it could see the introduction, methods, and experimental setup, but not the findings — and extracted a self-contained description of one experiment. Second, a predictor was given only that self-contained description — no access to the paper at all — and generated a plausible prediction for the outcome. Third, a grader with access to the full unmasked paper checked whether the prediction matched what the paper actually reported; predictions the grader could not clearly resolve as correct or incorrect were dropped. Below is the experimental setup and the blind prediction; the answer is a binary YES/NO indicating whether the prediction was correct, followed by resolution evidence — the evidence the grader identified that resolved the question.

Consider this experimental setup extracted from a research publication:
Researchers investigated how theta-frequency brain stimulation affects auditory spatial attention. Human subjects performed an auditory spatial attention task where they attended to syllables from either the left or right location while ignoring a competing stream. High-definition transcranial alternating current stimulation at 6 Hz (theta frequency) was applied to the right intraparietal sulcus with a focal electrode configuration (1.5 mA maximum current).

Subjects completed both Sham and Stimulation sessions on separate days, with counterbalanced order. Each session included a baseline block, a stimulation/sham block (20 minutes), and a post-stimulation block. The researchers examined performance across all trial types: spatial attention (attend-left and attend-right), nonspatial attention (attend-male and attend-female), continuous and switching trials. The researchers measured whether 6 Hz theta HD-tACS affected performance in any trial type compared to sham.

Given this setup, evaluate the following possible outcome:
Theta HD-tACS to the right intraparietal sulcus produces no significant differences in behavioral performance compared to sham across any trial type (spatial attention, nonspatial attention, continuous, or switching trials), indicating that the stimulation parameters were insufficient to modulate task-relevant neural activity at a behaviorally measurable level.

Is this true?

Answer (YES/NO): YES